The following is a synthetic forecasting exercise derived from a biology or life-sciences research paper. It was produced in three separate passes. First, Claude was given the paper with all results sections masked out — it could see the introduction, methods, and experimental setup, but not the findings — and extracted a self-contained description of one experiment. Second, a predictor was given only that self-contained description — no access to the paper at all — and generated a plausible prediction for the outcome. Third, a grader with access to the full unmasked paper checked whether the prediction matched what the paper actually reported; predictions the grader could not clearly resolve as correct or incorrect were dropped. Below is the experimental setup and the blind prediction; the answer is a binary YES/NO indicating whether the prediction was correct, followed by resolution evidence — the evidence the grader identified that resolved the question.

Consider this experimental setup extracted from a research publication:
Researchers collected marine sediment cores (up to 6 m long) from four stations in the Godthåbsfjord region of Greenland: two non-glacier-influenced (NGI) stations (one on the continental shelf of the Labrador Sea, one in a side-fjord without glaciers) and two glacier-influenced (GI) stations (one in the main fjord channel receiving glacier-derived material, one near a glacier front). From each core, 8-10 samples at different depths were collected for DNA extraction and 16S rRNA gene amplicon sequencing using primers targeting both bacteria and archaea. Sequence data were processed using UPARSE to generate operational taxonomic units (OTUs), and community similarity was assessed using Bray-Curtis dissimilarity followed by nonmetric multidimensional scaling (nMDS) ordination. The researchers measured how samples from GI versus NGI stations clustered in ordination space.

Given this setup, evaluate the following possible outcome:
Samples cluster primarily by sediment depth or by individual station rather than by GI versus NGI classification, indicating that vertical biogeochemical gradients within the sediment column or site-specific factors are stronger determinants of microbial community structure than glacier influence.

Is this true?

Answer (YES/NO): NO